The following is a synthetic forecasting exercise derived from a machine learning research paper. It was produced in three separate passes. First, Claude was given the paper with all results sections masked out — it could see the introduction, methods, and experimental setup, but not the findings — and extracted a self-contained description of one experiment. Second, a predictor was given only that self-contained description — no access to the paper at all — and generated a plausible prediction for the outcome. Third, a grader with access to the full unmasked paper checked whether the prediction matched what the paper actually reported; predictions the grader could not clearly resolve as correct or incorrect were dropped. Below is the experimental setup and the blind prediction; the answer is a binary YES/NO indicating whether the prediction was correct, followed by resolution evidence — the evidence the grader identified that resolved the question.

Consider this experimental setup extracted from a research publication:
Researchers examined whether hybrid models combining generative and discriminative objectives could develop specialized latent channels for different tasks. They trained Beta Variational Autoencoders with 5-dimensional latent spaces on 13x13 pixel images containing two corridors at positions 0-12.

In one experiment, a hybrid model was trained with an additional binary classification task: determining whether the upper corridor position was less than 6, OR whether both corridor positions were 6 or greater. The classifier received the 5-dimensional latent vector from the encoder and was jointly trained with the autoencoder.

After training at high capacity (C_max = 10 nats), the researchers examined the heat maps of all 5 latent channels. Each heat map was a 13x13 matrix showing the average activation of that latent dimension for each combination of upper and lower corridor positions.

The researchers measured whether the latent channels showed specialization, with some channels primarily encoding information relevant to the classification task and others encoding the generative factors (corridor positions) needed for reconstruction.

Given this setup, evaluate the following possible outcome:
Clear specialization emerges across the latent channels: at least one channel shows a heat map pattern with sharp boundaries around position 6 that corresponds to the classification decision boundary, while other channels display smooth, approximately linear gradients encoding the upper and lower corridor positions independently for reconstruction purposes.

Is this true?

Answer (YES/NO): NO